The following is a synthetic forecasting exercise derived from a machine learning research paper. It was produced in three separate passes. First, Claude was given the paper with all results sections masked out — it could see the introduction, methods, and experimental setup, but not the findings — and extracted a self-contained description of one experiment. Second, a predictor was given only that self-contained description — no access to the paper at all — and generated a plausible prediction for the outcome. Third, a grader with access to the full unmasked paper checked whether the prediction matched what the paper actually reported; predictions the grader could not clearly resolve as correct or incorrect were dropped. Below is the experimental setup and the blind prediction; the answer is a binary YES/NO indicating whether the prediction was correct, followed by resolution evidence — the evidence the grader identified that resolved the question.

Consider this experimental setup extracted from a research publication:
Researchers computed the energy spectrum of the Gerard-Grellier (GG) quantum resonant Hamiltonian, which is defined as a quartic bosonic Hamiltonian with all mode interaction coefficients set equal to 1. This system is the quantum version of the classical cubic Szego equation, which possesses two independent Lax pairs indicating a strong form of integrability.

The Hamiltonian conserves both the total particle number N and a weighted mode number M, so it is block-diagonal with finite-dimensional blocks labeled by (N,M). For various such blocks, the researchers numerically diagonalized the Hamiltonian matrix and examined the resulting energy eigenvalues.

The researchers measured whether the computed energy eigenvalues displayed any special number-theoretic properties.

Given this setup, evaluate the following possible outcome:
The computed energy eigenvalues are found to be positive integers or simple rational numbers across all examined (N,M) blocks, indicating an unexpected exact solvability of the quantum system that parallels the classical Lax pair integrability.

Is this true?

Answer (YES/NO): YES